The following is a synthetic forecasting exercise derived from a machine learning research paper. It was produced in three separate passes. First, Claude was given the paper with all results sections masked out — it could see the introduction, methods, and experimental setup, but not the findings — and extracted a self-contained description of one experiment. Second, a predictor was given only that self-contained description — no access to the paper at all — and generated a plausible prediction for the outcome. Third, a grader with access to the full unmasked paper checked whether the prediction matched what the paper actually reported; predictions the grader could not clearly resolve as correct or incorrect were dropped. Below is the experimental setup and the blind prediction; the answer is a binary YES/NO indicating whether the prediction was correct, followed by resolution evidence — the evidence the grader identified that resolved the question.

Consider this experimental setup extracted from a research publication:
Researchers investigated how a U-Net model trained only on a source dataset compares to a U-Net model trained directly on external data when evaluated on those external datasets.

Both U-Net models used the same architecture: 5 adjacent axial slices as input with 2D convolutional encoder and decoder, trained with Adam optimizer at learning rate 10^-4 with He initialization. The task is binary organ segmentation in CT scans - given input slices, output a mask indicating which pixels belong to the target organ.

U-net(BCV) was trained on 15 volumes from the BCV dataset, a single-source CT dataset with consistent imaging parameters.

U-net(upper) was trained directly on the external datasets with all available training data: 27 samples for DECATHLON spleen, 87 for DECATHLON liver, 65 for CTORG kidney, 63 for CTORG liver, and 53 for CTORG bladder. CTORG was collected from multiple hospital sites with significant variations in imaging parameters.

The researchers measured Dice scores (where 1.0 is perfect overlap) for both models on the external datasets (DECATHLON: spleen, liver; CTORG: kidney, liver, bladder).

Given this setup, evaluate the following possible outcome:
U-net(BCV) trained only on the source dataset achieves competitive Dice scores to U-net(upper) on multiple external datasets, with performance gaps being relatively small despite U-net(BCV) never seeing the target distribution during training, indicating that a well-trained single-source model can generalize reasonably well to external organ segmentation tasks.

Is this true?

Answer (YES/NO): NO